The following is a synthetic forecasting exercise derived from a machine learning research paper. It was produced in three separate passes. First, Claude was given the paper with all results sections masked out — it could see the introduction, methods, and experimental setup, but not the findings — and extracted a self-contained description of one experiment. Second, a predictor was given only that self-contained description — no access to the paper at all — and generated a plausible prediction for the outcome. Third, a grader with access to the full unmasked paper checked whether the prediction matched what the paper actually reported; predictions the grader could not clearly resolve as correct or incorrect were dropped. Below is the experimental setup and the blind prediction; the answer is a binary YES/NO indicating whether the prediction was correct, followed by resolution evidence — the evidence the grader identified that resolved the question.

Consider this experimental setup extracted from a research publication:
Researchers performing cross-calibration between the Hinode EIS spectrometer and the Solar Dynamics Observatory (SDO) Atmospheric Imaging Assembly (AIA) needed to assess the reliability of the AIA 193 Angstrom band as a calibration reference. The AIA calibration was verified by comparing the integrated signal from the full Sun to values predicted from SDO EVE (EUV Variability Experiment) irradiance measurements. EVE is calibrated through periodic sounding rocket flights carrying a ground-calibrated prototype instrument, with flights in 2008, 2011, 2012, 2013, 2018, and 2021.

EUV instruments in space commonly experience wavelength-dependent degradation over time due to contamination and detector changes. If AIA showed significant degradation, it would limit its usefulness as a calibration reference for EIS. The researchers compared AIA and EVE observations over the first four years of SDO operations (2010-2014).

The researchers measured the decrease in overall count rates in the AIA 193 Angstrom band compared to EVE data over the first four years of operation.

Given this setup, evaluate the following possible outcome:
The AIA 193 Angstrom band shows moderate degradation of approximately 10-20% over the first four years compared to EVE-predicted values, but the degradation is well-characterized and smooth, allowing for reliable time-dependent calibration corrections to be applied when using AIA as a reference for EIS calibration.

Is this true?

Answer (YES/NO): YES